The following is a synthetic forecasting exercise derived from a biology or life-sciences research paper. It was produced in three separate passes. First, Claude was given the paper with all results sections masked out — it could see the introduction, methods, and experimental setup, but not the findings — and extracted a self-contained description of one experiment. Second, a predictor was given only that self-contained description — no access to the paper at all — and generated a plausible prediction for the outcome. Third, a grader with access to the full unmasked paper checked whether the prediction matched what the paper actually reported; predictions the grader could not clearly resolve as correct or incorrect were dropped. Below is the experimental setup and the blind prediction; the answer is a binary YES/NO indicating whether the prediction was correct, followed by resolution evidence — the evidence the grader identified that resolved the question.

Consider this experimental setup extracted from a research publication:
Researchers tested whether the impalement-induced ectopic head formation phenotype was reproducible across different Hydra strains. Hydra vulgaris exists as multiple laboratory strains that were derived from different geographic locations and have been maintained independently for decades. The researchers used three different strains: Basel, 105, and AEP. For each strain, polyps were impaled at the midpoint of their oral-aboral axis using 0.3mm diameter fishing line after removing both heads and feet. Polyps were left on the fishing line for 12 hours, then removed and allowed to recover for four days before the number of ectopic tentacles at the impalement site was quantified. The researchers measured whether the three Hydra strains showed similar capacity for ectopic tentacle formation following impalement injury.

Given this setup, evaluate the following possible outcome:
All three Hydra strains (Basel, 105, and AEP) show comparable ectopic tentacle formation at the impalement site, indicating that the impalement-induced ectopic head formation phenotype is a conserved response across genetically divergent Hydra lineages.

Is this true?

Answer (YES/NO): NO